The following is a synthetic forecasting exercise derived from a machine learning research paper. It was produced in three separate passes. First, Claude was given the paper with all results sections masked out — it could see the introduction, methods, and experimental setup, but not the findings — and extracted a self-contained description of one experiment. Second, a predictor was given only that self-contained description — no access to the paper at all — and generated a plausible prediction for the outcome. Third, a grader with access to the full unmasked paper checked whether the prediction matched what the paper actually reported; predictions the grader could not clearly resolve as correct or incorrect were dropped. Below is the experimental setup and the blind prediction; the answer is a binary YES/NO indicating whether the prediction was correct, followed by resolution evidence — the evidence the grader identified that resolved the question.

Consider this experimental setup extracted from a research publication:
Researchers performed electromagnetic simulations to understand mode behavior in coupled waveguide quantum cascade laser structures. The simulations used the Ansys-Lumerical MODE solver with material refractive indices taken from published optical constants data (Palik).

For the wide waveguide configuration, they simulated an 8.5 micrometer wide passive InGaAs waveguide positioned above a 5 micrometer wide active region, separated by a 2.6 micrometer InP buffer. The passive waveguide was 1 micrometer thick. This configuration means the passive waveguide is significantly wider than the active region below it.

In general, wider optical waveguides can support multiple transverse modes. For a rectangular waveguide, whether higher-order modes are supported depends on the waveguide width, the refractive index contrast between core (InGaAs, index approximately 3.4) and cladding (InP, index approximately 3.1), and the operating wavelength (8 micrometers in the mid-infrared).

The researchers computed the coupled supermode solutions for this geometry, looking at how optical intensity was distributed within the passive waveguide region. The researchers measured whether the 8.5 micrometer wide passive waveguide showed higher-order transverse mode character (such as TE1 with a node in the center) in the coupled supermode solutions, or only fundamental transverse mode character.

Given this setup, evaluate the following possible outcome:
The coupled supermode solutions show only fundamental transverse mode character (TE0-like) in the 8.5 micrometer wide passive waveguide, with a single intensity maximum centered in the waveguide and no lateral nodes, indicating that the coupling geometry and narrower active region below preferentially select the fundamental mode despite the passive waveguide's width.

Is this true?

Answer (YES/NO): YES